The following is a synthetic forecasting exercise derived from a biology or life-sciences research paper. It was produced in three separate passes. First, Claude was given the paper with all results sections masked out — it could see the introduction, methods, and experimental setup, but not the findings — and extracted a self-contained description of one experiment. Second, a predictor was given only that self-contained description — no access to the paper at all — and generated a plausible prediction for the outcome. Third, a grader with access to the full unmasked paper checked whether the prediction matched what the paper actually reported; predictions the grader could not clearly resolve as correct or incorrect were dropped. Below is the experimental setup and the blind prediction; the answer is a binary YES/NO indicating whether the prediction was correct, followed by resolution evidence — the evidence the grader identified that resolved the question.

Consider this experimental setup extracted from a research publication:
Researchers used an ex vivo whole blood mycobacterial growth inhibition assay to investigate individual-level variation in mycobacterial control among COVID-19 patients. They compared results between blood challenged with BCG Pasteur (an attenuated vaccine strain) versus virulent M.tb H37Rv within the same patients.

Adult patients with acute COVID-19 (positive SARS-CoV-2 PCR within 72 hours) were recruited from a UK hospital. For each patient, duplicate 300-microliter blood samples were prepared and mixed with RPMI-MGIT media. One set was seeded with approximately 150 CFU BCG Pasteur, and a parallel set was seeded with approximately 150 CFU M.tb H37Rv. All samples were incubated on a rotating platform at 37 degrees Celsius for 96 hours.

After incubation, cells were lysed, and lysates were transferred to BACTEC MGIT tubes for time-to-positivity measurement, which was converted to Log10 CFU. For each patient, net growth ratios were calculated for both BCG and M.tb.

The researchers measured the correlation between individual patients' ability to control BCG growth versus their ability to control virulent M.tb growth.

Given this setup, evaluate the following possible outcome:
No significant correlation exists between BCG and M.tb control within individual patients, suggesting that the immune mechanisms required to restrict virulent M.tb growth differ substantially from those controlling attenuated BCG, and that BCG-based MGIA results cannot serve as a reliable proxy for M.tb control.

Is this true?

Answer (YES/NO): NO